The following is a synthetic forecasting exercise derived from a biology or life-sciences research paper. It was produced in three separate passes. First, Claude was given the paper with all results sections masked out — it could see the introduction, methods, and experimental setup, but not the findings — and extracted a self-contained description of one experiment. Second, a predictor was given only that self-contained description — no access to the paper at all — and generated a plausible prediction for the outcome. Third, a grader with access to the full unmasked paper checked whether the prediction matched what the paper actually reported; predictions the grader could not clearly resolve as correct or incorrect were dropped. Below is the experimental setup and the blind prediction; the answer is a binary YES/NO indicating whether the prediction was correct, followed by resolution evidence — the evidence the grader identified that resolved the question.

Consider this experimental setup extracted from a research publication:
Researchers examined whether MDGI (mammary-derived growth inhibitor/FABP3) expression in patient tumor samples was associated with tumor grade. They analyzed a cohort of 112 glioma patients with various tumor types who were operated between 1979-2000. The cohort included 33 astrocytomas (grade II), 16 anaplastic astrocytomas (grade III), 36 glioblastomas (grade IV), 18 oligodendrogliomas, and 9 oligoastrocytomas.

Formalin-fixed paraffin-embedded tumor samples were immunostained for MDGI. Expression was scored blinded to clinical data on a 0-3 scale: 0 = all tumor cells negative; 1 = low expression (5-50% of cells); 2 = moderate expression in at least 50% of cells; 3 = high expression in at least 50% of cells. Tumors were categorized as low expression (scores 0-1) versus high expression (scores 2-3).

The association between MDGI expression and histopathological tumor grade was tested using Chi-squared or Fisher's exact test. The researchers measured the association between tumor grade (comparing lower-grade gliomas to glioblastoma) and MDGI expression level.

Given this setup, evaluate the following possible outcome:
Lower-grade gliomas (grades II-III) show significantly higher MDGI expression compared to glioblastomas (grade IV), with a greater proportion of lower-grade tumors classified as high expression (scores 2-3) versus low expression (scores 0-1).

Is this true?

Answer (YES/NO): NO